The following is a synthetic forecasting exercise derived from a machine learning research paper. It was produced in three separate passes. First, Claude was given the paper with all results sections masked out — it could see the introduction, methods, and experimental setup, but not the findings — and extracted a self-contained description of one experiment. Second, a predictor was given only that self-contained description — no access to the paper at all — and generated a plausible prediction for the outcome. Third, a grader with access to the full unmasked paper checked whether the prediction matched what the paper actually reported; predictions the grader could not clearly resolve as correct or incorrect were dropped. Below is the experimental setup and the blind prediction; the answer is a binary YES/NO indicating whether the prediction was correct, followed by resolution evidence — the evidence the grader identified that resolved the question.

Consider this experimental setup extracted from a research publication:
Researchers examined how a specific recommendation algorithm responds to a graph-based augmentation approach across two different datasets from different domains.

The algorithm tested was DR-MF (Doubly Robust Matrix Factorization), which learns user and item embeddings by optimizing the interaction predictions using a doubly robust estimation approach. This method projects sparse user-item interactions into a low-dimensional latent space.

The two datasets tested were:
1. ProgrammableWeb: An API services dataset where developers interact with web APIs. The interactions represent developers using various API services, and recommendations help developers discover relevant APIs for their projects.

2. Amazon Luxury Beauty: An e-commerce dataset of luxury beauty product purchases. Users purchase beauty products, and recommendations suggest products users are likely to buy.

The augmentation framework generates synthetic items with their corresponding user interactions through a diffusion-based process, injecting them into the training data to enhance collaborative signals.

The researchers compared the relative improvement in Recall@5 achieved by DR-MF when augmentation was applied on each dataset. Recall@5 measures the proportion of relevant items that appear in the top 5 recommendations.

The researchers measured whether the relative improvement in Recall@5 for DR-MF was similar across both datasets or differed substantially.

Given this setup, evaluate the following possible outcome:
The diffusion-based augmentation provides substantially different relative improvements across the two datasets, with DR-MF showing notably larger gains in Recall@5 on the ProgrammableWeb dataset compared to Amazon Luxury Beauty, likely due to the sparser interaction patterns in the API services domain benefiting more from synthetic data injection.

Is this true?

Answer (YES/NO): YES